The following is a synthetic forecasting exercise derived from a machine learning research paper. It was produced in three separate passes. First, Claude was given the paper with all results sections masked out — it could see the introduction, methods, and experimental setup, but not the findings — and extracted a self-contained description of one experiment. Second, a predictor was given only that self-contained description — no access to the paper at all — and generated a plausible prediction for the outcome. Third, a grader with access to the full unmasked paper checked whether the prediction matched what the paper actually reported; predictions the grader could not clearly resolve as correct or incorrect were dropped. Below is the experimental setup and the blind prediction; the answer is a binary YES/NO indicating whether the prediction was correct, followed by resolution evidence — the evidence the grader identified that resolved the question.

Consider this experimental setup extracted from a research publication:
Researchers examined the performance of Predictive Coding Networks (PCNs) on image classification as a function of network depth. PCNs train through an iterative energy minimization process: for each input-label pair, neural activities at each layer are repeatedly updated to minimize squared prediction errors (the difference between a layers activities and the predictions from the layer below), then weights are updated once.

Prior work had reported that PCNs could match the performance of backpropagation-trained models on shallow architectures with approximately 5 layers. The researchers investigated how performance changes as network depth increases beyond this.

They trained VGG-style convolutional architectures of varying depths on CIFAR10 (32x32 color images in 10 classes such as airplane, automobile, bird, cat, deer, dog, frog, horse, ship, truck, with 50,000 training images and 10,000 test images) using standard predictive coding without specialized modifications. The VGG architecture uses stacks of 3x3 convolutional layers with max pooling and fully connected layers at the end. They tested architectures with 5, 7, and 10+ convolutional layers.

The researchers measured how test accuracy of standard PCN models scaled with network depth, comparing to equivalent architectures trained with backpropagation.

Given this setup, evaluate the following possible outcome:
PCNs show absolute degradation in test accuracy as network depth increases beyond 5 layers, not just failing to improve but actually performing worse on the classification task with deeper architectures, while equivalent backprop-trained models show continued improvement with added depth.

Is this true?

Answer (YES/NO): YES